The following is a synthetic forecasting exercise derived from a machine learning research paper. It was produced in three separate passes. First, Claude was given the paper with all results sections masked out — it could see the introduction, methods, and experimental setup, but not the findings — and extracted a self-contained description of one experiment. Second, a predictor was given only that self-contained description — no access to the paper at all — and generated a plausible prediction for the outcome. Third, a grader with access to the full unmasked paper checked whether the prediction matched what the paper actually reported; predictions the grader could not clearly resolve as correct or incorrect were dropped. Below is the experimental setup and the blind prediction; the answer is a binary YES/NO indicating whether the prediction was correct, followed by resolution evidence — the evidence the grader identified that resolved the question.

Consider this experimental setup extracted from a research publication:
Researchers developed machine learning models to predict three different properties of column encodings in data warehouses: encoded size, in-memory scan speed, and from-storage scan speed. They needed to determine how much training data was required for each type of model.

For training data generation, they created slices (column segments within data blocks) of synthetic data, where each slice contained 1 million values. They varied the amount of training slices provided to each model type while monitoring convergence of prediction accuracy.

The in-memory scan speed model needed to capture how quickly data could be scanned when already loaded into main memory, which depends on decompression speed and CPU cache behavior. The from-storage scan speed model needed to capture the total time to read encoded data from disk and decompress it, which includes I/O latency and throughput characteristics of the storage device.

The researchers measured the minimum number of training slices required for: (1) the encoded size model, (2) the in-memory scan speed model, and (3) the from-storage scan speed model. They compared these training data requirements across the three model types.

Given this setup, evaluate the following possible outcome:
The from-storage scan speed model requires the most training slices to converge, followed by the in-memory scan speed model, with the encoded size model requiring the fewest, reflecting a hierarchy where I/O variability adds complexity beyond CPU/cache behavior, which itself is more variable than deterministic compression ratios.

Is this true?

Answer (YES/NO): NO